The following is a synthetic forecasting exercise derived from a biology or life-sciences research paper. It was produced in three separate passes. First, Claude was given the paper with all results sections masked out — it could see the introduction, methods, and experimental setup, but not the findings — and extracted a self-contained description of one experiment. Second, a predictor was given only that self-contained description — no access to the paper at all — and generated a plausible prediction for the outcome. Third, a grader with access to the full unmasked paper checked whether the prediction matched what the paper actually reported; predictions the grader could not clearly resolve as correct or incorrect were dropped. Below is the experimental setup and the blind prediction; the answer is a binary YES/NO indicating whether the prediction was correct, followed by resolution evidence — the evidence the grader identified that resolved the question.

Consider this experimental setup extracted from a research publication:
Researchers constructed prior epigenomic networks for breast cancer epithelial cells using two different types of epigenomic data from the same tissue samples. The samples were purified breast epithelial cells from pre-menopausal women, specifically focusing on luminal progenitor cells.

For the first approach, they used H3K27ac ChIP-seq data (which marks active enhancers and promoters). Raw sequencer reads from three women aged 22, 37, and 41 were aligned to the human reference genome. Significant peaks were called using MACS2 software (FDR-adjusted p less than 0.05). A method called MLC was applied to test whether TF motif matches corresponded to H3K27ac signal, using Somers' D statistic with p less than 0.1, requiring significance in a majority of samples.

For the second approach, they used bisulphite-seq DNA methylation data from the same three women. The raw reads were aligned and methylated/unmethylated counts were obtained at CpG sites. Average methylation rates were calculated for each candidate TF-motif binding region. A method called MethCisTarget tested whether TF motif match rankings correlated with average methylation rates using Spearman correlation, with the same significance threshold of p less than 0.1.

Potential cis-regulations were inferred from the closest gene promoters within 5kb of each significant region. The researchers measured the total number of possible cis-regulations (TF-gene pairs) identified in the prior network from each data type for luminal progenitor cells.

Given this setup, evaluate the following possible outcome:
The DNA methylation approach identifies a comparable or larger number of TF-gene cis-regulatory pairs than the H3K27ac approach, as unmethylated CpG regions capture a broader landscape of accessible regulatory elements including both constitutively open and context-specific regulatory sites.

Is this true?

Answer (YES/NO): YES